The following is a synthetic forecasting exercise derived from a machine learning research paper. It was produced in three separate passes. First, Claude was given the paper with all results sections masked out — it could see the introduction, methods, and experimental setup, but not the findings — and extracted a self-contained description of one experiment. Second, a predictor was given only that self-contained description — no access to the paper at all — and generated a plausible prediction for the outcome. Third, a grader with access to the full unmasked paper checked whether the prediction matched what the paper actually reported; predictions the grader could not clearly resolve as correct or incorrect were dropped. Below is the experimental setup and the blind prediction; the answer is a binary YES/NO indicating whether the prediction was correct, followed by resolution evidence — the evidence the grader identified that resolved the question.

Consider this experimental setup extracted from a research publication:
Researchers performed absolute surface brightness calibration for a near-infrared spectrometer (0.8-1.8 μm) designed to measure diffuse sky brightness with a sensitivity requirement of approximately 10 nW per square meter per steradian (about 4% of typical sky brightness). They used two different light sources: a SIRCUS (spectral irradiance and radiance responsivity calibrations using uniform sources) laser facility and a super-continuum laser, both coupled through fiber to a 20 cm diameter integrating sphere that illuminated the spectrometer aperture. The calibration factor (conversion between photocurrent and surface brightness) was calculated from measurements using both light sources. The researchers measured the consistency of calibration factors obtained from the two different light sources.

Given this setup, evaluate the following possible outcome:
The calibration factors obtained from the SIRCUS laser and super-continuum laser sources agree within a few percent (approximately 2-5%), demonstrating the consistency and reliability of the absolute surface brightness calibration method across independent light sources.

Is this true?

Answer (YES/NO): YES